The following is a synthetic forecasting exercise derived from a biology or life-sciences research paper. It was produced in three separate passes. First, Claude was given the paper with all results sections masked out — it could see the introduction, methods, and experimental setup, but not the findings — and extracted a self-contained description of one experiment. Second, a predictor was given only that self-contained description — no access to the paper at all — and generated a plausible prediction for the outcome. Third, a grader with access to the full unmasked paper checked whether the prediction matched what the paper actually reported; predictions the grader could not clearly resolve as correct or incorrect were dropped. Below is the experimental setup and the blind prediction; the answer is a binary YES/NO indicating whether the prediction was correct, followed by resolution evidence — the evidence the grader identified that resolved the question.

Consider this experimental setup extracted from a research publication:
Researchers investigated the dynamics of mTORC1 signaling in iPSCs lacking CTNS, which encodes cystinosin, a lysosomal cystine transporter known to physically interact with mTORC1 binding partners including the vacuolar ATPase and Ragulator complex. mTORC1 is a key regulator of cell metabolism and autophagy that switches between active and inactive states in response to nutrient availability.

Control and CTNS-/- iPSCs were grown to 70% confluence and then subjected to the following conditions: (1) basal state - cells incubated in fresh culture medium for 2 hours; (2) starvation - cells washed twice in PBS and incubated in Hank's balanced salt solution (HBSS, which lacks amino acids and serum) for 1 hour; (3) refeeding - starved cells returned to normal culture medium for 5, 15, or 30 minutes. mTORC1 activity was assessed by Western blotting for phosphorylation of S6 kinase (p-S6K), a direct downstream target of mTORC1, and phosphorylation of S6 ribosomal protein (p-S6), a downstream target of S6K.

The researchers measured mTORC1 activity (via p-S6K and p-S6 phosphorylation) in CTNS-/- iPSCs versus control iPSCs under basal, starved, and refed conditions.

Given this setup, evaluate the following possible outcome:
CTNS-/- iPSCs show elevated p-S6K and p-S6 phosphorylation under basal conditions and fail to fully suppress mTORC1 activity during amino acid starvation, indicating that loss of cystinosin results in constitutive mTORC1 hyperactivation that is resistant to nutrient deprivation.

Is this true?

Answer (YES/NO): NO